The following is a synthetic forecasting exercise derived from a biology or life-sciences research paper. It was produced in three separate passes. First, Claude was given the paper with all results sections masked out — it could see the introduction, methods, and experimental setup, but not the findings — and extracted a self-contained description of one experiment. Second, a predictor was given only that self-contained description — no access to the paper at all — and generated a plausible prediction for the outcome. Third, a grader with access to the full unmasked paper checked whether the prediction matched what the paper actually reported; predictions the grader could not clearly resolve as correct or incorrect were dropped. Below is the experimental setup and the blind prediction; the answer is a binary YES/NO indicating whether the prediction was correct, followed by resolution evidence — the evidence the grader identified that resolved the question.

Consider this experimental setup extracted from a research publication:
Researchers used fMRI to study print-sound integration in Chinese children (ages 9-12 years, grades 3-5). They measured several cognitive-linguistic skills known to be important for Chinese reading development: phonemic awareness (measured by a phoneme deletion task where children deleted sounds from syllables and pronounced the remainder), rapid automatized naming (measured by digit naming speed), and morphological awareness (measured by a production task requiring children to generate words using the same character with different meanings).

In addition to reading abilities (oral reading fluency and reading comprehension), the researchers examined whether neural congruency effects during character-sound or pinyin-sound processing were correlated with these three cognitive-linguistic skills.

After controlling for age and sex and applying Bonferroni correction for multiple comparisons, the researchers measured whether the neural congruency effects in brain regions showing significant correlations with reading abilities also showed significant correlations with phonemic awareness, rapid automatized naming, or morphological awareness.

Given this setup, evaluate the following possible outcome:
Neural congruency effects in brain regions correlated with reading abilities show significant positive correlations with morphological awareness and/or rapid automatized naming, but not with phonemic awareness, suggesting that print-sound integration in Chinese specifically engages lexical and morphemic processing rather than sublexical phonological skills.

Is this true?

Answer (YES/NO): NO